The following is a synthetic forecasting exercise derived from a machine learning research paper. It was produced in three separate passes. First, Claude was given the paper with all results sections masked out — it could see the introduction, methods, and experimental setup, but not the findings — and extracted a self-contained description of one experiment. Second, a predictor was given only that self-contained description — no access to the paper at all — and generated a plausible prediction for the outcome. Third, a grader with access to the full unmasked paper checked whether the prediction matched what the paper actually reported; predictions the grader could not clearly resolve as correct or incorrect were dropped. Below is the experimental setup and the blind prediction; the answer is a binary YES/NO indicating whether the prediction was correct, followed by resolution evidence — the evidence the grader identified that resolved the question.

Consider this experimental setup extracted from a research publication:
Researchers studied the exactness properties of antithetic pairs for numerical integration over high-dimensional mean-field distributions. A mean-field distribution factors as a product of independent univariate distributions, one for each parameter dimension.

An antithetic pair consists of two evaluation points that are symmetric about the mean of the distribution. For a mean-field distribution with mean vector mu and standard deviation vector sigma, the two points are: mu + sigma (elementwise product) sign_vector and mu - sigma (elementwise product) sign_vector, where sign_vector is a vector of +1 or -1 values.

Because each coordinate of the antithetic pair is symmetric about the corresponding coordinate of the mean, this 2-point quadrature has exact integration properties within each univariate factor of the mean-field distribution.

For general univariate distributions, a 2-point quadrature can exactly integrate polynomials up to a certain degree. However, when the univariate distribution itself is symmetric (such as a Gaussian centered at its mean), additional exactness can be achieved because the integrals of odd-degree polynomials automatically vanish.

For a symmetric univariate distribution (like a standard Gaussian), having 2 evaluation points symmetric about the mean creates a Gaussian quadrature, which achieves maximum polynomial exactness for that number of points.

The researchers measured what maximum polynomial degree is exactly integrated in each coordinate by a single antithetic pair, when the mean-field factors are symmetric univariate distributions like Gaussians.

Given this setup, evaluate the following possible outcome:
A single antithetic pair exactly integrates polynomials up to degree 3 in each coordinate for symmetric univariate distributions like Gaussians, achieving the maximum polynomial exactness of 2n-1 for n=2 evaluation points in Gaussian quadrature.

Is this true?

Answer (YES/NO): YES